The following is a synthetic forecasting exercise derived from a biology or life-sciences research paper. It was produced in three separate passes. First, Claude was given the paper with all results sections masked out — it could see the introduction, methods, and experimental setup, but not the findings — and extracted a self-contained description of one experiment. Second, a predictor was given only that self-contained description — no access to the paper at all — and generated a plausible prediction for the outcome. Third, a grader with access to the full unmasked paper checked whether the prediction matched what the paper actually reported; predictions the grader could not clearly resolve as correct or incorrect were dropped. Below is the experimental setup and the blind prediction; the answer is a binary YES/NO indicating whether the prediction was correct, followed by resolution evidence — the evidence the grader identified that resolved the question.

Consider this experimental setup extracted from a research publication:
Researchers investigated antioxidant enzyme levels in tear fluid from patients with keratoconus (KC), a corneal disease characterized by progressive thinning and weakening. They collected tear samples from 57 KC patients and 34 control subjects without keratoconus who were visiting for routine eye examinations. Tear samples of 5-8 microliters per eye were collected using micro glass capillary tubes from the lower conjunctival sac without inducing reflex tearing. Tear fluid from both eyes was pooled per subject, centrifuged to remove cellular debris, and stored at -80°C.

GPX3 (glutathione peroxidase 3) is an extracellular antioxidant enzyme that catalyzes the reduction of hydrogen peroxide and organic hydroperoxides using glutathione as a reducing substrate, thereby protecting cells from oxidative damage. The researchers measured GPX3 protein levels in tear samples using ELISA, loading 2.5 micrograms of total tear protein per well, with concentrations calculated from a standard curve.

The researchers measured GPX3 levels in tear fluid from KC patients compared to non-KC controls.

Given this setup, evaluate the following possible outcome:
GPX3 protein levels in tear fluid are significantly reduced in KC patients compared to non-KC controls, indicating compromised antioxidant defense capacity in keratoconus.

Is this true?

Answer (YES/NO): NO